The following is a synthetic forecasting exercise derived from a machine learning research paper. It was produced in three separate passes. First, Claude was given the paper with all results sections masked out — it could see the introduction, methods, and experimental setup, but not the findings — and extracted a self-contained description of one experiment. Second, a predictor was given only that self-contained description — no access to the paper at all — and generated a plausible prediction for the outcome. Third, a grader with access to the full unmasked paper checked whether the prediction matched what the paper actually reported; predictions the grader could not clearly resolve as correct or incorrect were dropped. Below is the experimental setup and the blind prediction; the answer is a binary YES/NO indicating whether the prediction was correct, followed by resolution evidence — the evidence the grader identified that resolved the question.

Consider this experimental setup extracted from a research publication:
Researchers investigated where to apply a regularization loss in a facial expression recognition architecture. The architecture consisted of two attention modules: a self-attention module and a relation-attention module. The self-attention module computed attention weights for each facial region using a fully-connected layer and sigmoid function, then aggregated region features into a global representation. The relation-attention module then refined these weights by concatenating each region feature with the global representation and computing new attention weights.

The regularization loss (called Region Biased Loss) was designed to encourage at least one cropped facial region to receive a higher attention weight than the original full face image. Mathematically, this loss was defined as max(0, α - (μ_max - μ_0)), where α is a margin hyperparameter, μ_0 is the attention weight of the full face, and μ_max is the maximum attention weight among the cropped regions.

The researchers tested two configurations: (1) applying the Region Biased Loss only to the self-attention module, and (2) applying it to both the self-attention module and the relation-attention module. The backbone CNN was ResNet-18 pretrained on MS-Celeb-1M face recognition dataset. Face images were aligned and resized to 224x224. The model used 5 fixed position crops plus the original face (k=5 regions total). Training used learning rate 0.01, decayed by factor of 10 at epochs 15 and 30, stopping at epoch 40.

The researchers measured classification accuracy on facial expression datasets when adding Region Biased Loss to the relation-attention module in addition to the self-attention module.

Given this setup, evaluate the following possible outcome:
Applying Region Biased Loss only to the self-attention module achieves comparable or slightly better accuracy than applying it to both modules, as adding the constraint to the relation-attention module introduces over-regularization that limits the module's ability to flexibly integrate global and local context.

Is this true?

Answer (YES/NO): NO